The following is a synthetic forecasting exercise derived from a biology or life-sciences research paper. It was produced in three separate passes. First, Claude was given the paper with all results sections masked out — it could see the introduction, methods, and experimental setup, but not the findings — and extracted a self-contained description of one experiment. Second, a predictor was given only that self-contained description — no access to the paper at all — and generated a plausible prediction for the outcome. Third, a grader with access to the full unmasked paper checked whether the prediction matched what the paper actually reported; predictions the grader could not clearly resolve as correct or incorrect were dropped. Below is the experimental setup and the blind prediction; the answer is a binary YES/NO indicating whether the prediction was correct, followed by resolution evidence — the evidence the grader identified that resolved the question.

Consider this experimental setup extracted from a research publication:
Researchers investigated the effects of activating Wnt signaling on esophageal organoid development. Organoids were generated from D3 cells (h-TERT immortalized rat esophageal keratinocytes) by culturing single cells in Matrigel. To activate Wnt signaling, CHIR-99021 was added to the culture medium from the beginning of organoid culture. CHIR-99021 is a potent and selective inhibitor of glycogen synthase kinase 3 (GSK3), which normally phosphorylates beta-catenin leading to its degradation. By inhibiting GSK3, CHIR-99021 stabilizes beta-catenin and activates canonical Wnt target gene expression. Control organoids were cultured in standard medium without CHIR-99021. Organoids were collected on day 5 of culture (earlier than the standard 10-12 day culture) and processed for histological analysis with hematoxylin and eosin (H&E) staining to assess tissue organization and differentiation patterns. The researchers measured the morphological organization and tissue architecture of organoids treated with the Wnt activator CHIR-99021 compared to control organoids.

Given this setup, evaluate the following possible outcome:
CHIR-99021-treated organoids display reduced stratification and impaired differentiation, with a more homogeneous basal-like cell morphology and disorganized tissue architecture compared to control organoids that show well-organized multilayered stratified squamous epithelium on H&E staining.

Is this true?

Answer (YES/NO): NO